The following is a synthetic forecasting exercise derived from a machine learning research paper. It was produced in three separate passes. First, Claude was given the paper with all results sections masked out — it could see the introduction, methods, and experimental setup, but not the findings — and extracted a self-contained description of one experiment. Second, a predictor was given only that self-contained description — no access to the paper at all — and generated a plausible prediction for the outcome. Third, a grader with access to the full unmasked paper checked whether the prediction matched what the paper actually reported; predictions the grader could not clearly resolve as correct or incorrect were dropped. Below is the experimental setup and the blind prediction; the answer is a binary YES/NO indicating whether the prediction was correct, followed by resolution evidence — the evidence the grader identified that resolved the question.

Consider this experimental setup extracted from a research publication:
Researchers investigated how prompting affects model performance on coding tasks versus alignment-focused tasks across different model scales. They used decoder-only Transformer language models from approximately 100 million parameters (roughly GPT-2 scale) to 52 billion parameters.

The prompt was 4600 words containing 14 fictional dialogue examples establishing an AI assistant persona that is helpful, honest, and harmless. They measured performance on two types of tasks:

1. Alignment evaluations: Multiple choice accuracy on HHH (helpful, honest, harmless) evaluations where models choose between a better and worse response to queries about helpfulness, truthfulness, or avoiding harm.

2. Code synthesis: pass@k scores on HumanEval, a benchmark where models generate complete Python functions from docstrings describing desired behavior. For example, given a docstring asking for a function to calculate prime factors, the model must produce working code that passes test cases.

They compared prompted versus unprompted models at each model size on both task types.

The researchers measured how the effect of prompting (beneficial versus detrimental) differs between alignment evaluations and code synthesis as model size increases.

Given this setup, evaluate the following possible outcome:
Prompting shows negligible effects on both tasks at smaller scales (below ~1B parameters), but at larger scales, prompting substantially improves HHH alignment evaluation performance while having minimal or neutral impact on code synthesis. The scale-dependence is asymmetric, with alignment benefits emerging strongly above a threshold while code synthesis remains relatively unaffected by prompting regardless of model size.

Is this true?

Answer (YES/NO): NO